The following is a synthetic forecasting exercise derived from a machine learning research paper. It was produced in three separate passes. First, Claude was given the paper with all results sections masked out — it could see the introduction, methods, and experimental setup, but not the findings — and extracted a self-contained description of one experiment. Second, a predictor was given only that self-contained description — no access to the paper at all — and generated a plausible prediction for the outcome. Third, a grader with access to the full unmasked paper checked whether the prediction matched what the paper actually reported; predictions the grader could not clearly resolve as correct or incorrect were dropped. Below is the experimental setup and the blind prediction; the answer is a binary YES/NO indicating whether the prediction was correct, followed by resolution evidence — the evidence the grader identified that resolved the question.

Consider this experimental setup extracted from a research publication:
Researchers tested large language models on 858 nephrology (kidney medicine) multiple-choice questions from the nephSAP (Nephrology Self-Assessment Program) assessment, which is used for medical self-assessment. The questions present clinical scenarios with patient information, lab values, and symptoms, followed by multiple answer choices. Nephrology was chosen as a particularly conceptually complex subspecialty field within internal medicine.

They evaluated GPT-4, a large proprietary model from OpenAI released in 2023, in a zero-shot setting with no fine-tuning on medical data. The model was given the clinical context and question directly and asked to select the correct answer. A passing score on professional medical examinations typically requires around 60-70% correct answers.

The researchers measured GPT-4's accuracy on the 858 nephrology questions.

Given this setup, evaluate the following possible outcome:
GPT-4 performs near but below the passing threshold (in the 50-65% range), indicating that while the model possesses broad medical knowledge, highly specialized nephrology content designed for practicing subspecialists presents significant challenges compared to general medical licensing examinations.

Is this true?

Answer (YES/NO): NO